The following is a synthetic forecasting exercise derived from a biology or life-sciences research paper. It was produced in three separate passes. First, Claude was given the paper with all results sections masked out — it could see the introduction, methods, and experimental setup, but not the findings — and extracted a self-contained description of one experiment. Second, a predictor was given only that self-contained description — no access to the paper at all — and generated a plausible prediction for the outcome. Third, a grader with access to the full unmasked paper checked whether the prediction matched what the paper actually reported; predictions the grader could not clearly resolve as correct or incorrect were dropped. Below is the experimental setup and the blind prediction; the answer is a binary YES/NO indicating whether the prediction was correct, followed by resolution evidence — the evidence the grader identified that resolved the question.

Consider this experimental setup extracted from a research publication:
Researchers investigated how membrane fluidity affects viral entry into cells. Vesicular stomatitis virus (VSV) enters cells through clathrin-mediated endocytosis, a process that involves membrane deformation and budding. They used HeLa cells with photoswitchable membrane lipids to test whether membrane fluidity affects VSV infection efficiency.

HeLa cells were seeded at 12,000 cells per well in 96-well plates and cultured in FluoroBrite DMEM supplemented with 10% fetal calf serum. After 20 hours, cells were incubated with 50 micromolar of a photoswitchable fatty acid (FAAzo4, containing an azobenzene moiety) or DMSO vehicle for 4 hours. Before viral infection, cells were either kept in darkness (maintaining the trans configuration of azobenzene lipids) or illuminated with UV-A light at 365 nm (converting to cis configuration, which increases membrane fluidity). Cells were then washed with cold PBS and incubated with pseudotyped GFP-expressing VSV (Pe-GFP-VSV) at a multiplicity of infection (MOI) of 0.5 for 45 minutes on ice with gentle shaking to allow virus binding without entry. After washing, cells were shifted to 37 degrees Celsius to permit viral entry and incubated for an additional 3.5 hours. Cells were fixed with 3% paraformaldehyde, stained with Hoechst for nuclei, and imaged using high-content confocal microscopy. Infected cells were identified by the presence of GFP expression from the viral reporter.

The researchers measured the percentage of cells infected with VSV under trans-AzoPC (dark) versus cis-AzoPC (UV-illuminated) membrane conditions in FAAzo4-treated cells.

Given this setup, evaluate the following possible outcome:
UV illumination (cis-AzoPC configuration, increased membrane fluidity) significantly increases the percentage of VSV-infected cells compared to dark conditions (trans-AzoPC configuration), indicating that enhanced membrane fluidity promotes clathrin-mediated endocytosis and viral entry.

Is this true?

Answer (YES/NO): NO